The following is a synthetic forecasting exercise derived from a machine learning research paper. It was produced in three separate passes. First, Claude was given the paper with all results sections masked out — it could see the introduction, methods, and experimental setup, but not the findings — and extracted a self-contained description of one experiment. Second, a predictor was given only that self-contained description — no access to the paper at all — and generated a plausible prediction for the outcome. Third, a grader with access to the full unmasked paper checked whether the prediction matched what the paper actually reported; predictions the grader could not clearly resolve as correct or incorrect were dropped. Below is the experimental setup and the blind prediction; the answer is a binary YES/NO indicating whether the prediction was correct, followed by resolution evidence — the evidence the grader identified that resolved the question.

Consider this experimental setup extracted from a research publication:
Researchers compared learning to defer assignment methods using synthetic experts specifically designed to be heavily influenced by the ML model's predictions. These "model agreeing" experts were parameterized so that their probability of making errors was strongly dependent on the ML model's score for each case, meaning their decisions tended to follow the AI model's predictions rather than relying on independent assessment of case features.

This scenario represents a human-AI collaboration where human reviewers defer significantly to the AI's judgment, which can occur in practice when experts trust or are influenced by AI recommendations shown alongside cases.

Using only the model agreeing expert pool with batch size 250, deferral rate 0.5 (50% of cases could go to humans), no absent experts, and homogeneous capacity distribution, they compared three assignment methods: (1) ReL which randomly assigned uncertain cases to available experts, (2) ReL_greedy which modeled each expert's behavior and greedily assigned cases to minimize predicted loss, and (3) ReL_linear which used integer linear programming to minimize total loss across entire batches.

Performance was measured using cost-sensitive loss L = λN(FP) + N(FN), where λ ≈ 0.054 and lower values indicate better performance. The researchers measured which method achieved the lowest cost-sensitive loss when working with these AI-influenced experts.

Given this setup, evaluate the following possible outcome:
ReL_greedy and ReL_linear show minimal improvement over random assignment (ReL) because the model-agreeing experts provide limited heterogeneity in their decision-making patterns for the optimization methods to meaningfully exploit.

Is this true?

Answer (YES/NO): NO